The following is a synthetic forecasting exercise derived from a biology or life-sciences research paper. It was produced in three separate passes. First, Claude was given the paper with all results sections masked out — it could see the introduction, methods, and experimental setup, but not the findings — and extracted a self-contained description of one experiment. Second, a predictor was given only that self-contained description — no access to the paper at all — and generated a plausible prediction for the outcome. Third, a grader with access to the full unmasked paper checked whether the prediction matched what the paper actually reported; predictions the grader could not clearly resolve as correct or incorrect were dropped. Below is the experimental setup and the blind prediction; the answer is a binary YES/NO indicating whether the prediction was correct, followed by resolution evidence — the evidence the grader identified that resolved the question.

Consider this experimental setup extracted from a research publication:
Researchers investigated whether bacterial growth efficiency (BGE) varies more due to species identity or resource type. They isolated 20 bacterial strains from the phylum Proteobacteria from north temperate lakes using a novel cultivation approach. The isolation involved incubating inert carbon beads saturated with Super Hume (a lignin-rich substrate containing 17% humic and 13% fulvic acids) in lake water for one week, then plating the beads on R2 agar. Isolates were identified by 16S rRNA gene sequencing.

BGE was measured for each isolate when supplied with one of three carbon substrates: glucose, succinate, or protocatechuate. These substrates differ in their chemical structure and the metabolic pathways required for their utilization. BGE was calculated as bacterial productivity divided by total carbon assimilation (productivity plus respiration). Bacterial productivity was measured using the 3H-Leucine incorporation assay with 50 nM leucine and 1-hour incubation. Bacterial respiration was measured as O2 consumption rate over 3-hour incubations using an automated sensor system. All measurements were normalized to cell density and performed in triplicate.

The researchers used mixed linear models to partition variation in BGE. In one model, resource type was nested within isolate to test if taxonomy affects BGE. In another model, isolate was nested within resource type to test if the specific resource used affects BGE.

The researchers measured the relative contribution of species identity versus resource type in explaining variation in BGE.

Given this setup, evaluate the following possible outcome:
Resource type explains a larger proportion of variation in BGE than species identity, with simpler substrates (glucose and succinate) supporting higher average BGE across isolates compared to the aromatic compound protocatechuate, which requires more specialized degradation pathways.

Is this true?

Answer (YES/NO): NO